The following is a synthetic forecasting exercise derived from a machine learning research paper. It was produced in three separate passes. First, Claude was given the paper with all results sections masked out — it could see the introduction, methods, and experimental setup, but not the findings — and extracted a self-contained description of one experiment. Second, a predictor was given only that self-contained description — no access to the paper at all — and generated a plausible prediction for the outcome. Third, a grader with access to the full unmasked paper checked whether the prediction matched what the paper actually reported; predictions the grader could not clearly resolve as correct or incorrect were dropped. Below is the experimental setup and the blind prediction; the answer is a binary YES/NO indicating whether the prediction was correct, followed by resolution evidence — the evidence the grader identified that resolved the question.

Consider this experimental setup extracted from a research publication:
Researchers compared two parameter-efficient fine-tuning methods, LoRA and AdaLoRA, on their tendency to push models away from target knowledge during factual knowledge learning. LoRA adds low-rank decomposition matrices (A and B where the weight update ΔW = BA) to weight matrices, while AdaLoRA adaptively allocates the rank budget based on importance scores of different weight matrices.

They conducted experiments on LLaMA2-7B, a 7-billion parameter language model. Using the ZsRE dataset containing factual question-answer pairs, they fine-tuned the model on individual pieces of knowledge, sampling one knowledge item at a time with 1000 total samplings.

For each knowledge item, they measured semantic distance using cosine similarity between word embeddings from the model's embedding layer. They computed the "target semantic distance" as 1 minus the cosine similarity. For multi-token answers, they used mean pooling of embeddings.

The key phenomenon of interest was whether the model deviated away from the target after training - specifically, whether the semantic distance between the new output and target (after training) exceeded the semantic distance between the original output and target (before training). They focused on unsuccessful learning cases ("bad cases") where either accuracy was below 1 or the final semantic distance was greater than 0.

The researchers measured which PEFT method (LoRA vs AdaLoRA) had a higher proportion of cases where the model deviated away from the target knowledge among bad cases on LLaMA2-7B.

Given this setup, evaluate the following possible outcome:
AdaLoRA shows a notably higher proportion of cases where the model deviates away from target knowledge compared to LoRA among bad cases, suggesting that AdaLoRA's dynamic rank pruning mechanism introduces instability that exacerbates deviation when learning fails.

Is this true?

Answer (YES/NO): NO